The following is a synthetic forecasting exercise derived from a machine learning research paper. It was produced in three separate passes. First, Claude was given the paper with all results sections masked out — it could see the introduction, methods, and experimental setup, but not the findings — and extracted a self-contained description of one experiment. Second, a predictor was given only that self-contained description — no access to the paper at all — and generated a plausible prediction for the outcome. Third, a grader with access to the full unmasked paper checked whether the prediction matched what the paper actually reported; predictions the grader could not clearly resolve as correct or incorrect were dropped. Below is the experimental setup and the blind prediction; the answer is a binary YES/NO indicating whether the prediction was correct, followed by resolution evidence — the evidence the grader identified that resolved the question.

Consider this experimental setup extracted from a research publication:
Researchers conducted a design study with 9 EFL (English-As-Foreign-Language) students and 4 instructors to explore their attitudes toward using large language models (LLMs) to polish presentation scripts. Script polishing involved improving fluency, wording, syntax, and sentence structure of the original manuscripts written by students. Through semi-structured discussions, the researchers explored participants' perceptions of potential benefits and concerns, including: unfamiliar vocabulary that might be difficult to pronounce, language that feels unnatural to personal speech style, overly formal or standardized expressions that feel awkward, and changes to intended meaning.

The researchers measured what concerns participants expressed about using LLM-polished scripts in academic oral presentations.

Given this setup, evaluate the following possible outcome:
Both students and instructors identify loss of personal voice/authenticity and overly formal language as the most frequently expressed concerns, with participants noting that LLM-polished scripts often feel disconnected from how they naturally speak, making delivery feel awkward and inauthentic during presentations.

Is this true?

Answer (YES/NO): NO